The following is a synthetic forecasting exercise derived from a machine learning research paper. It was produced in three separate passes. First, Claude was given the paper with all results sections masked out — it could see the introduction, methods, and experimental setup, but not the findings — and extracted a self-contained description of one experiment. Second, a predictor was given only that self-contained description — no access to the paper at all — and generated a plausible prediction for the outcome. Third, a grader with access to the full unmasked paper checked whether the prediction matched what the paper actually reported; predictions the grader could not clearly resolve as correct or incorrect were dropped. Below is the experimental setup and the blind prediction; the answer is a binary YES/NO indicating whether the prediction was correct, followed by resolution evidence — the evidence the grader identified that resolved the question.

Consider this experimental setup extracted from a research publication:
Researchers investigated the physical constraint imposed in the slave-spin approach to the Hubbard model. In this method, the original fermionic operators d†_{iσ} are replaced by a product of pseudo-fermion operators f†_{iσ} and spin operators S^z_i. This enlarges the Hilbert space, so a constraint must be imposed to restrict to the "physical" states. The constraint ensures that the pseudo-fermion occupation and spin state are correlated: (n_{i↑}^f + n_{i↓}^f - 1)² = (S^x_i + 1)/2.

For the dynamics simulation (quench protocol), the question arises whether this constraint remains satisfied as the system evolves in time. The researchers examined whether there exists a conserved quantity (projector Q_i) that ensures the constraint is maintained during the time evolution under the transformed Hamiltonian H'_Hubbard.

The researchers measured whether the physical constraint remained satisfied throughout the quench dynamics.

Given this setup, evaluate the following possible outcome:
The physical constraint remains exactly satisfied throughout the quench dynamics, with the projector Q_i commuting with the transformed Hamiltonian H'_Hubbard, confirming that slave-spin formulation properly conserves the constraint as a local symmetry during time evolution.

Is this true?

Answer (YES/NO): YES